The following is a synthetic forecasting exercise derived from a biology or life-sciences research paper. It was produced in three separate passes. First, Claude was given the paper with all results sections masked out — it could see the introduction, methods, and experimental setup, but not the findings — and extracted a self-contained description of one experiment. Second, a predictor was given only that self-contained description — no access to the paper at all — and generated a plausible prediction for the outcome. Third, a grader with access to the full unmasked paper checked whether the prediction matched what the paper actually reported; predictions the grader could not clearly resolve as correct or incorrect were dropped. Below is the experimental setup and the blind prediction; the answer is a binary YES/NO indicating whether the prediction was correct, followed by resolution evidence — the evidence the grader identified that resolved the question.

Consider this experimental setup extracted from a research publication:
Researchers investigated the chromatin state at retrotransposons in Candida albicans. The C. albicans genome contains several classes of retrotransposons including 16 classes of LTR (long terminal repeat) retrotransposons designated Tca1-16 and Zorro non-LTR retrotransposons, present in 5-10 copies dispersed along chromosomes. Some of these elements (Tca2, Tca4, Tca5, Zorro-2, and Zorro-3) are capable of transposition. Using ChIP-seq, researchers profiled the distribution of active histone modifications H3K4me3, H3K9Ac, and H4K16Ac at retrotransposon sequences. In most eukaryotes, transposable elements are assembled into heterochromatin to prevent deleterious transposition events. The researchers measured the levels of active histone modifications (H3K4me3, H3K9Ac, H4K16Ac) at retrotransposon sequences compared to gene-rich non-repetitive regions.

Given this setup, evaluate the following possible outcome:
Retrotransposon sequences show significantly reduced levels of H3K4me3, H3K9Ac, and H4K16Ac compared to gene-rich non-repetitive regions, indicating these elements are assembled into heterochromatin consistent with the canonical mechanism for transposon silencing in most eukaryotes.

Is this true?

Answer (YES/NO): NO